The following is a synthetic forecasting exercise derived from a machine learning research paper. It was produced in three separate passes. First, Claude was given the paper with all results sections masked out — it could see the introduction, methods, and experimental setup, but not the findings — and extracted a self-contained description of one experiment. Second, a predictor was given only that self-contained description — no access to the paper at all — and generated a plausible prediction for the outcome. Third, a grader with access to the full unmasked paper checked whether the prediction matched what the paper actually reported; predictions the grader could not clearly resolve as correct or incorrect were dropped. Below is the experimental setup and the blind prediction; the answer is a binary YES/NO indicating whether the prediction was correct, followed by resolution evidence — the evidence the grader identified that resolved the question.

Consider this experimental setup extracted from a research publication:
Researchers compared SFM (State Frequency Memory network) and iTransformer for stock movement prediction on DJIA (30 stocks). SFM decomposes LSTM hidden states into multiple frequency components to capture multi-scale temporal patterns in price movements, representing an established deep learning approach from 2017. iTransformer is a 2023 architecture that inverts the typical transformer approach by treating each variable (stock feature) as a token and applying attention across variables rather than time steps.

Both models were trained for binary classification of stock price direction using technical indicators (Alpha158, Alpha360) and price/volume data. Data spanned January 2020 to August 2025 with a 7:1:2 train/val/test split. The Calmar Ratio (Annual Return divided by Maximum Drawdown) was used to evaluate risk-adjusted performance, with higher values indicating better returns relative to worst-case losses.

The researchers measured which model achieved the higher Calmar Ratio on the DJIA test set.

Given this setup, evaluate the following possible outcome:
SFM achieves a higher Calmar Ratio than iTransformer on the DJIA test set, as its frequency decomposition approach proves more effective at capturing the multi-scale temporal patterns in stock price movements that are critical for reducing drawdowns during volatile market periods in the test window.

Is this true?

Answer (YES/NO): YES